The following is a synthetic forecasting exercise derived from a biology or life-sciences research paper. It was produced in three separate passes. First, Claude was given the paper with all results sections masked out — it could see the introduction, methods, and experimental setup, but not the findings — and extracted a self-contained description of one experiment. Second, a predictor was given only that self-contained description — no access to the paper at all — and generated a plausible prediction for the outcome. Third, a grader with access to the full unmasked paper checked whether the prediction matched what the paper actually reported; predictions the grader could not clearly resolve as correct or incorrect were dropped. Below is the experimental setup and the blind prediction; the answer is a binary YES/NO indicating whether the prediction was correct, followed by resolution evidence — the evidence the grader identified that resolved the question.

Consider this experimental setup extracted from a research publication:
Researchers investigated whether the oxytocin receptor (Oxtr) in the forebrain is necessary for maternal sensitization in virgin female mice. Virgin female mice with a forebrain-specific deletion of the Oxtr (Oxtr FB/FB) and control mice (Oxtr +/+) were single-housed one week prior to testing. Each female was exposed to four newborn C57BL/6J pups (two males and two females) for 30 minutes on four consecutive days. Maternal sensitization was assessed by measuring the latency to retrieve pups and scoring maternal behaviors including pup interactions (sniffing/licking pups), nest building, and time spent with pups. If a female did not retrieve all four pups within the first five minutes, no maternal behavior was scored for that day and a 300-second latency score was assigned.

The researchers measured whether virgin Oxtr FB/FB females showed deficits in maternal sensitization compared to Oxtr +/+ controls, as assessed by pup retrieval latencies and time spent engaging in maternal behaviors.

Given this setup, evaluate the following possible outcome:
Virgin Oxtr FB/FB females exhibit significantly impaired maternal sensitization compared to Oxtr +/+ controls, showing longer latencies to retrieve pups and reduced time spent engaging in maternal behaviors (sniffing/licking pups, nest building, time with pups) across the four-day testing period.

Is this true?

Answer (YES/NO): NO